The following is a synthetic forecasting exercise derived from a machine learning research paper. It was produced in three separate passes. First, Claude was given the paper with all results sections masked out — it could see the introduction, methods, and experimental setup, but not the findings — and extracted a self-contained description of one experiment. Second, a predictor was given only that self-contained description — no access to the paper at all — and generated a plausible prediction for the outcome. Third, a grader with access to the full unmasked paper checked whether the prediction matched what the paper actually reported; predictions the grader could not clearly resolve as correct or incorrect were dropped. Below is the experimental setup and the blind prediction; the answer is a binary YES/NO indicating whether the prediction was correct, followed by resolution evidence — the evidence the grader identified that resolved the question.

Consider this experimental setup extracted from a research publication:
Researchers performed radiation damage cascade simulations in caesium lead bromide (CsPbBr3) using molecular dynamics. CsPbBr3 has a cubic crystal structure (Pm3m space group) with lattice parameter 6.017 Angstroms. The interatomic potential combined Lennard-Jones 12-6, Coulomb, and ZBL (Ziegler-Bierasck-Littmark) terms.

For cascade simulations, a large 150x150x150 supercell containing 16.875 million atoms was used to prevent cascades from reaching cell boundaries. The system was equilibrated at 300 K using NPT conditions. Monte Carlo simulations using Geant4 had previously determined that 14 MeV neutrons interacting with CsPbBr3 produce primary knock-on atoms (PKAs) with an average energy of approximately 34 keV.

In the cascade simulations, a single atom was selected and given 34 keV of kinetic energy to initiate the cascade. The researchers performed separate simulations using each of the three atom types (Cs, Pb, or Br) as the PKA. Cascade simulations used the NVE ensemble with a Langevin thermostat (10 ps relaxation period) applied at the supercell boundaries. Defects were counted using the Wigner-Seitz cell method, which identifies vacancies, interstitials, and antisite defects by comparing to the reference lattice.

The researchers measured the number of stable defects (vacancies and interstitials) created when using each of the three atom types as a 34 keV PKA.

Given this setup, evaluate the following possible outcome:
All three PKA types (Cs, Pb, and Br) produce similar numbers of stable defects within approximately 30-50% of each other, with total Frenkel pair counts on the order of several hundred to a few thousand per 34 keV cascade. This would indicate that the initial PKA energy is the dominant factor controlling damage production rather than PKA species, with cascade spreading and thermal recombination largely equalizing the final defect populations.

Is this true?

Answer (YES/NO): NO